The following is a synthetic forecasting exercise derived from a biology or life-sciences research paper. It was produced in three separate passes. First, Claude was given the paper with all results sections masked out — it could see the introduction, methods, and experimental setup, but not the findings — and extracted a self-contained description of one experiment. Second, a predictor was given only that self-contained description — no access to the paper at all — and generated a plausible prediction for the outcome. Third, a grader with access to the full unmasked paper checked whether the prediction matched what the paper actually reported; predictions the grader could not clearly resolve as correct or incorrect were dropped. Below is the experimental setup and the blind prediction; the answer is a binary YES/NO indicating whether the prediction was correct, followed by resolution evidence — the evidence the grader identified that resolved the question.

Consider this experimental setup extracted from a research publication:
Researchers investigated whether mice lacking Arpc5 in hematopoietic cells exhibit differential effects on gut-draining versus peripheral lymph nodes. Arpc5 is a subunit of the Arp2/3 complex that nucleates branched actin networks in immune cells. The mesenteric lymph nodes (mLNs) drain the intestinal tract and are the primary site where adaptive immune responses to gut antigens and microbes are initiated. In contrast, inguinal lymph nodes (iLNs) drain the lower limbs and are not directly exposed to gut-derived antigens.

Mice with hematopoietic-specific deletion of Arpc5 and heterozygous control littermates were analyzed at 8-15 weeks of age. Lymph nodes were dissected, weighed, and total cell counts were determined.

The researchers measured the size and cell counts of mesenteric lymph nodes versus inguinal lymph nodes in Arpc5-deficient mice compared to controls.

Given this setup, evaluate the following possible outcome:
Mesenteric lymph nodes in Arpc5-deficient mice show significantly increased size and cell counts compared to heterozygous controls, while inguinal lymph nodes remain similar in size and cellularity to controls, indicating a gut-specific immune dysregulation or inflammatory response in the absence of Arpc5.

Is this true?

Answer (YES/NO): YES